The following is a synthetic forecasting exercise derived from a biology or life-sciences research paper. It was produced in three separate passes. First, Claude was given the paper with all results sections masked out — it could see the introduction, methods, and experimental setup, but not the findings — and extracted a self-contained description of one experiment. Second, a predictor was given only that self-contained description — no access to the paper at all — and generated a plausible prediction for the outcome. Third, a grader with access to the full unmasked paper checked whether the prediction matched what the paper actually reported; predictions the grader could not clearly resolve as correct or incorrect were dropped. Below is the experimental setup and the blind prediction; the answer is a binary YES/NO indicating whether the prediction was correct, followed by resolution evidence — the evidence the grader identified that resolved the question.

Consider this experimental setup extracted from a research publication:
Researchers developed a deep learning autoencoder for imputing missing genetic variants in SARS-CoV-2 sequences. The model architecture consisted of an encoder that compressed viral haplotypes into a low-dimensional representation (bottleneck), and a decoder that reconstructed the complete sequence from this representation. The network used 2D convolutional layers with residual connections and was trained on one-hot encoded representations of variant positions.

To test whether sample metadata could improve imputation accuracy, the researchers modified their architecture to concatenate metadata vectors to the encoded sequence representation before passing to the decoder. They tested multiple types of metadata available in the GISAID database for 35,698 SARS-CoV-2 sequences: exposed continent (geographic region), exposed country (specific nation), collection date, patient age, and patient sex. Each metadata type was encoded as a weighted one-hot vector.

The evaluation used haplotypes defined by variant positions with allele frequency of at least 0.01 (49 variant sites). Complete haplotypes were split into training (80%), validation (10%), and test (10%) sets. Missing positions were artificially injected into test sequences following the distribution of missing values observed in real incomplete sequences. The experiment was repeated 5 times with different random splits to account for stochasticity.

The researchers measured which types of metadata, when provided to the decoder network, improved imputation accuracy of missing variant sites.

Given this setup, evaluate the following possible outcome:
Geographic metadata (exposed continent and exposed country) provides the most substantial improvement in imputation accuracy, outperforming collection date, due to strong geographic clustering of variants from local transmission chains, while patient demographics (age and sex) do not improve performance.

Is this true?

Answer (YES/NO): YES